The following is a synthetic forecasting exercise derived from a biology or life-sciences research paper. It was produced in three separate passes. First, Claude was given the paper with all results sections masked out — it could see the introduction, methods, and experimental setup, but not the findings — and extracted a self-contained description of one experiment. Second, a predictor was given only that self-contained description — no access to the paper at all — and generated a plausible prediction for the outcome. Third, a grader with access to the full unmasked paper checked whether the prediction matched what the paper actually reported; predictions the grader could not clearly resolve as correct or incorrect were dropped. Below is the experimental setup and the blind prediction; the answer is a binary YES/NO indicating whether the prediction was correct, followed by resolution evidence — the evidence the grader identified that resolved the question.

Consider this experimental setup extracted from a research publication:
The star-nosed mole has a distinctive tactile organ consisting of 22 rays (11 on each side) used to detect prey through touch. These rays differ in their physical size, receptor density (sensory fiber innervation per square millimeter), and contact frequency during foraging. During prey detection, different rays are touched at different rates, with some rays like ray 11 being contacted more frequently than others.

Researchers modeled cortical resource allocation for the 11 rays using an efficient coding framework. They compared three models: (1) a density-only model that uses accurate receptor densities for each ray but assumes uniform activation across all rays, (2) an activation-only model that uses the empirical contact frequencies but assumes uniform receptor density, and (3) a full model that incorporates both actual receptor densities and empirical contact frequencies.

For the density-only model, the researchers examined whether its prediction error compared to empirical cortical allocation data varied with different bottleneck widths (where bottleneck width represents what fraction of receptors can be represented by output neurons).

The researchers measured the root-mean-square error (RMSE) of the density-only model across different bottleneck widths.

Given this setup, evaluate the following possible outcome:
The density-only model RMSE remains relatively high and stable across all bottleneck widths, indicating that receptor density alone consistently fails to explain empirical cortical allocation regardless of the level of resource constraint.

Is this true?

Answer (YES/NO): YES